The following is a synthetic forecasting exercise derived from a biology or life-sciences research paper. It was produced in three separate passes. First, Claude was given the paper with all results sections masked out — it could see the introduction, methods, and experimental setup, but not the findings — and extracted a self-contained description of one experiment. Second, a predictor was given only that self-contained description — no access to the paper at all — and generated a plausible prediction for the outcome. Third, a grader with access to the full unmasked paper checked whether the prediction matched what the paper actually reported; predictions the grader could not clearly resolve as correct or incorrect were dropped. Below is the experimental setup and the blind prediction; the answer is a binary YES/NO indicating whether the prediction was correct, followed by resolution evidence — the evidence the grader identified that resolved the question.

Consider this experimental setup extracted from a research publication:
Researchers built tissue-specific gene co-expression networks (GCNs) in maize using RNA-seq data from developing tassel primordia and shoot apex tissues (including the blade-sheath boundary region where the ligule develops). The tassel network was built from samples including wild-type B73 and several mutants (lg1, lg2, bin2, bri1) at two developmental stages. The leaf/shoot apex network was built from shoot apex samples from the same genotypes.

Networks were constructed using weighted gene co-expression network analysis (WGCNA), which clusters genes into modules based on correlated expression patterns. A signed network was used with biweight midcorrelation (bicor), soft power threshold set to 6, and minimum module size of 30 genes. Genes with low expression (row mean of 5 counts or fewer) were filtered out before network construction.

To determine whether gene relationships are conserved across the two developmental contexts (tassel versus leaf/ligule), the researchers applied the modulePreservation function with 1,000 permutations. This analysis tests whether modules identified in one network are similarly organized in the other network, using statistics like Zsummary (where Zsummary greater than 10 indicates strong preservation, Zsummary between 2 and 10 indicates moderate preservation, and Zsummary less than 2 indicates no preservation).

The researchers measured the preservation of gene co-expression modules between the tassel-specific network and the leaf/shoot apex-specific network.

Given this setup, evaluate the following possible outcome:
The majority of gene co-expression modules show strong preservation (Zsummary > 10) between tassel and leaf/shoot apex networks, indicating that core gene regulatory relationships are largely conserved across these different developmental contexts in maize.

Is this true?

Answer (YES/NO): NO